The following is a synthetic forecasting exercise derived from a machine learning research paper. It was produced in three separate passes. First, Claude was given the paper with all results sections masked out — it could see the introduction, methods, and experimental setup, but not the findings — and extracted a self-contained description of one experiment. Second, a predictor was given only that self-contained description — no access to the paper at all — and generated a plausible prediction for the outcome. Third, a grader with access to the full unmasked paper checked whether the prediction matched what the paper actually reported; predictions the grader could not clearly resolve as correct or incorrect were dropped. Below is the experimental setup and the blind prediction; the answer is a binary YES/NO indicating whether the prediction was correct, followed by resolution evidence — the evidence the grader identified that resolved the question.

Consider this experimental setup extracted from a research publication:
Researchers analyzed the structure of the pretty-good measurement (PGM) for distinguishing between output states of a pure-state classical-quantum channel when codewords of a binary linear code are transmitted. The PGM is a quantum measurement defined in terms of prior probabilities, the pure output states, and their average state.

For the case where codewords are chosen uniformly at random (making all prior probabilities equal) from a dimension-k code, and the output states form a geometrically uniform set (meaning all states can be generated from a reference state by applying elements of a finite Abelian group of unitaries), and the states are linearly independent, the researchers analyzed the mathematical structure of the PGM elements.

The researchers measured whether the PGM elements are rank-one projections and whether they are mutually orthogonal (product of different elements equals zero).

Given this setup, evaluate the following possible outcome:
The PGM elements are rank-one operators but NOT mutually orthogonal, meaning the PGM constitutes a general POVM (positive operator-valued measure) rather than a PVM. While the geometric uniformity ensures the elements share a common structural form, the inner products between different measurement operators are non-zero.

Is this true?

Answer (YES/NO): NO